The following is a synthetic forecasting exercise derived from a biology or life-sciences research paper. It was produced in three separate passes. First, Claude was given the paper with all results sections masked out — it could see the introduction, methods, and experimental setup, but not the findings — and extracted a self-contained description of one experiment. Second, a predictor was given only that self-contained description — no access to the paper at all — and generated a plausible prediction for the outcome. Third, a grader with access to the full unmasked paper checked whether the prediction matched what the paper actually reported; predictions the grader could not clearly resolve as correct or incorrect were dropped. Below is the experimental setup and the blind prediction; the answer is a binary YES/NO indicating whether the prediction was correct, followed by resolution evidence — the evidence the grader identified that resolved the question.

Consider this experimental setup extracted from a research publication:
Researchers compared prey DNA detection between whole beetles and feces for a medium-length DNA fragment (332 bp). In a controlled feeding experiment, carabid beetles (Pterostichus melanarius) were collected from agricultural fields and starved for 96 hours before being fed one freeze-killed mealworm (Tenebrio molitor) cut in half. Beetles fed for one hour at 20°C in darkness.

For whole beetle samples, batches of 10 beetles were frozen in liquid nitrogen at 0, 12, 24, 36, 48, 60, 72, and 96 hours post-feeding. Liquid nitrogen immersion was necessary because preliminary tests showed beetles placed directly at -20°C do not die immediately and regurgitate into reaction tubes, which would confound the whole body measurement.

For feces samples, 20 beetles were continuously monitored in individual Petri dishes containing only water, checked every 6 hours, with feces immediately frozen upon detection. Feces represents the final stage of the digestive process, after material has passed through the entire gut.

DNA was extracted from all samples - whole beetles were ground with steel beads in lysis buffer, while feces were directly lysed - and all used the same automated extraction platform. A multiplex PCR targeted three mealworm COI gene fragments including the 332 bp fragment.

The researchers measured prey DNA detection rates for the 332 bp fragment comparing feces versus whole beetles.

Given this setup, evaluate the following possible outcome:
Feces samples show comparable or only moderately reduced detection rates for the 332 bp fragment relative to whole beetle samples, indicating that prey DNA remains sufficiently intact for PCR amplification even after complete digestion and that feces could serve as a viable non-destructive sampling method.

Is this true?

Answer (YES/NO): NO